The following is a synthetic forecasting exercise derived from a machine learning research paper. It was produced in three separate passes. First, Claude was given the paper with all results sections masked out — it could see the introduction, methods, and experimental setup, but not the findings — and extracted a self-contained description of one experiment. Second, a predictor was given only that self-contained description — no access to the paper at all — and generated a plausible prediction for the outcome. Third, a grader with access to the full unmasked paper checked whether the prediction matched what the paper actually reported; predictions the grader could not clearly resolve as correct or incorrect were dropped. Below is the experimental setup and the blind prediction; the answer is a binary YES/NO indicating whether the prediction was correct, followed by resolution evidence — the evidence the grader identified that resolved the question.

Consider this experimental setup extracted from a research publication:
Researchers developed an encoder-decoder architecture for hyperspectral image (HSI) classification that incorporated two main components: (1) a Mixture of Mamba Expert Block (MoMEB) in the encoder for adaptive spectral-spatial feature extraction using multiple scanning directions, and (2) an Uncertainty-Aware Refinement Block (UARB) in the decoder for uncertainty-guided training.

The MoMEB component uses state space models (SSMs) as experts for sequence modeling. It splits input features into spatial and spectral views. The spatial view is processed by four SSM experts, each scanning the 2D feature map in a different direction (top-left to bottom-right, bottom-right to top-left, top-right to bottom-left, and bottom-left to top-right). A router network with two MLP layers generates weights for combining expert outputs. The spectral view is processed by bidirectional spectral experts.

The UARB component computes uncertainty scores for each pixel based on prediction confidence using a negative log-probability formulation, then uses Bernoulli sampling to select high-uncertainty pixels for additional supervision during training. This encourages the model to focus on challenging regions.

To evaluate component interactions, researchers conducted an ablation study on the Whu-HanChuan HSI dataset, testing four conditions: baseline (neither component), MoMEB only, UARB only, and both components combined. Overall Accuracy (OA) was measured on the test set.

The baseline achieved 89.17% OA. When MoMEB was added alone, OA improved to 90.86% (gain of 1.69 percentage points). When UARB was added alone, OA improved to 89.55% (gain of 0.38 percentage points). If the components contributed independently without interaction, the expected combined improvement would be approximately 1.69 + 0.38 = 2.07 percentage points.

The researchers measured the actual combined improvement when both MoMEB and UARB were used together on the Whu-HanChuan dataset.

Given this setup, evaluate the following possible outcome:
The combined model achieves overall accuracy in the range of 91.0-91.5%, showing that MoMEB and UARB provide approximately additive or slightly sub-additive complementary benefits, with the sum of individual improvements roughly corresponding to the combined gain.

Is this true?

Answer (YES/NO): NO